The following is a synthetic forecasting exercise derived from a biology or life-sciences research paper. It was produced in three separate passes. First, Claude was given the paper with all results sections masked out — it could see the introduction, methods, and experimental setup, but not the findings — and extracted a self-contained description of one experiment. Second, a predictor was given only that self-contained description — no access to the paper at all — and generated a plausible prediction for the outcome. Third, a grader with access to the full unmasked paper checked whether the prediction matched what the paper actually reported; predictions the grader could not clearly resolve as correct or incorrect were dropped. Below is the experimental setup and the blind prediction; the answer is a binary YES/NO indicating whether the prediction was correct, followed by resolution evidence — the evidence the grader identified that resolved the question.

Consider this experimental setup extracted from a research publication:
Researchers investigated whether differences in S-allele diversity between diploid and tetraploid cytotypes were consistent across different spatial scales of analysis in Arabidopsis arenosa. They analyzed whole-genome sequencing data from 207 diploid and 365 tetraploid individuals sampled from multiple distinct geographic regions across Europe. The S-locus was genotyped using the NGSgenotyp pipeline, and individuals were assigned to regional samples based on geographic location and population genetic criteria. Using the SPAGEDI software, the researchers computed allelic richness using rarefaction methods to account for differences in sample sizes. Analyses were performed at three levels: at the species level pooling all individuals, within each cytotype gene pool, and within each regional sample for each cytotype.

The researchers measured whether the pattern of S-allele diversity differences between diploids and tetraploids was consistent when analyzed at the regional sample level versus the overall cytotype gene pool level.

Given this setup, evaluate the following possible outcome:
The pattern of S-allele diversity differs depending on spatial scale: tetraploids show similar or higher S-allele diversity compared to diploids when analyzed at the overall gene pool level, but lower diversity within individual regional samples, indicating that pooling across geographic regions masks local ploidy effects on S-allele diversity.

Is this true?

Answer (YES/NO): NO